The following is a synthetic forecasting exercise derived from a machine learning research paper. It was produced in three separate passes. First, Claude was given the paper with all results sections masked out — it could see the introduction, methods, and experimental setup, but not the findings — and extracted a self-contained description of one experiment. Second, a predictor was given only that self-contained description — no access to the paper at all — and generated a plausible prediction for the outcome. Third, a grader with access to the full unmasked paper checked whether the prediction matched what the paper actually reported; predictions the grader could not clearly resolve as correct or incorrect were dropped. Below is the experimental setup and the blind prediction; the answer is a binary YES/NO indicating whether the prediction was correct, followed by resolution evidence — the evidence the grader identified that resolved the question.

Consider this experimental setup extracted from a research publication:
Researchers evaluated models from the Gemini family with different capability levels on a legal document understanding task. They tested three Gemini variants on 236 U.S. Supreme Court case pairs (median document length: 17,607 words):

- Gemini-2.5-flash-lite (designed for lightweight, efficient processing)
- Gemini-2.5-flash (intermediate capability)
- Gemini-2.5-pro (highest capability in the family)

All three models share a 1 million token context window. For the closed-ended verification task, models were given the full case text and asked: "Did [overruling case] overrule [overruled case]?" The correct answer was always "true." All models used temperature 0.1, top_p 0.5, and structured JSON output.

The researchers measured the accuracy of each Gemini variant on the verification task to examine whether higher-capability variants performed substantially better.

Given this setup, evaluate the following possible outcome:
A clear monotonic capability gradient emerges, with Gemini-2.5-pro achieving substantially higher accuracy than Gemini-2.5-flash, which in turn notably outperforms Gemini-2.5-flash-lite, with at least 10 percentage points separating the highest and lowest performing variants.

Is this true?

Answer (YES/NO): NO